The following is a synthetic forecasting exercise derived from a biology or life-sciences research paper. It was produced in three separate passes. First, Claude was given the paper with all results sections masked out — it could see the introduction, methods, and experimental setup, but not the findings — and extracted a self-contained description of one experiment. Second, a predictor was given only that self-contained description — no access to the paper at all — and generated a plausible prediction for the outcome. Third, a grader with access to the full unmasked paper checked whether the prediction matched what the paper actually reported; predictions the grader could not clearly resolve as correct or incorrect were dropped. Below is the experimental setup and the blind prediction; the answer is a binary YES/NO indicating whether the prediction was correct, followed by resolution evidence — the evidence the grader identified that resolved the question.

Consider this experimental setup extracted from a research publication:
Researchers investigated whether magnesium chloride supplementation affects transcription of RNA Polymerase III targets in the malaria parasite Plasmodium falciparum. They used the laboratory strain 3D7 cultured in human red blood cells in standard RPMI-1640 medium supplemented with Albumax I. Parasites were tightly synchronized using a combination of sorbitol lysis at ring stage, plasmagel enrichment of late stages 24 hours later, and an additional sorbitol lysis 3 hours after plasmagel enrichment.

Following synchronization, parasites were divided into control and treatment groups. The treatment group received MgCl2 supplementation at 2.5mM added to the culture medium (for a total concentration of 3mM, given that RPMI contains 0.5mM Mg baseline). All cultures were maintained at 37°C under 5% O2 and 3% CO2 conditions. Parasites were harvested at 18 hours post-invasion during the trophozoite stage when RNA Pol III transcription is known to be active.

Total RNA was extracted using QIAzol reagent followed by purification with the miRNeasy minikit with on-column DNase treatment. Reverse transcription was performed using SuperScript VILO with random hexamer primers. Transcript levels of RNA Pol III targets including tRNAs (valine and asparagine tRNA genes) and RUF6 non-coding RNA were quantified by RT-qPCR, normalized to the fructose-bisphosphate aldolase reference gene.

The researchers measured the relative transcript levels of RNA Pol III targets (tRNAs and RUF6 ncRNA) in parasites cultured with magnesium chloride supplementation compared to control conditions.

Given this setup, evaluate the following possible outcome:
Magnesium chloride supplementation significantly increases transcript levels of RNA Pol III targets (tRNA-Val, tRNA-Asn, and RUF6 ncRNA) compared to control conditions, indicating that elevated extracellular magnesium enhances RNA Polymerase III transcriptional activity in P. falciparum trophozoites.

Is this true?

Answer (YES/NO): NO